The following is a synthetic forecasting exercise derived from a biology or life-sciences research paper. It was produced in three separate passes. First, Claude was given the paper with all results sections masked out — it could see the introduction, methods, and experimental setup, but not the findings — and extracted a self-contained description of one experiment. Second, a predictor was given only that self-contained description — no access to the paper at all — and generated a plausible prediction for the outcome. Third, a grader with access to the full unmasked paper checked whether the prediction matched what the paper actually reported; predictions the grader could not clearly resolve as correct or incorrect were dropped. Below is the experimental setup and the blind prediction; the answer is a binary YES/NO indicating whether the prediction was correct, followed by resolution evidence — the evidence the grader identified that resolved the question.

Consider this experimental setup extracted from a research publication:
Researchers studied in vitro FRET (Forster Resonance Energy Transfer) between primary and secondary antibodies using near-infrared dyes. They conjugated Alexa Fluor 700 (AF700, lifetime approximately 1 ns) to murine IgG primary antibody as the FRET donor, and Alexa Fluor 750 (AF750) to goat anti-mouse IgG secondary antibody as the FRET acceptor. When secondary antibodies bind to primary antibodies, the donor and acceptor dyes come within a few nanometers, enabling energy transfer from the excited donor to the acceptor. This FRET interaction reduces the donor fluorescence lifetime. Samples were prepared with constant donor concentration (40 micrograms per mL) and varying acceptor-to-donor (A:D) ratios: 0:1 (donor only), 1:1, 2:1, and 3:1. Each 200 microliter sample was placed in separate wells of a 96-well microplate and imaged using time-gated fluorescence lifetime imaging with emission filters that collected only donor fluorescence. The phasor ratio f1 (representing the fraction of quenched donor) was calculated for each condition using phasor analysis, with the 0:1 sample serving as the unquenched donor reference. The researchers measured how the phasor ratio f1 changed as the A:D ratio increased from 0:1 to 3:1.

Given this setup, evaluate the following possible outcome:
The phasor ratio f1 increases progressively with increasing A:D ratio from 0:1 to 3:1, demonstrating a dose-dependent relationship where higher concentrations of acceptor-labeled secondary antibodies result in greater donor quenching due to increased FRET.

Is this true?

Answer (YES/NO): YES